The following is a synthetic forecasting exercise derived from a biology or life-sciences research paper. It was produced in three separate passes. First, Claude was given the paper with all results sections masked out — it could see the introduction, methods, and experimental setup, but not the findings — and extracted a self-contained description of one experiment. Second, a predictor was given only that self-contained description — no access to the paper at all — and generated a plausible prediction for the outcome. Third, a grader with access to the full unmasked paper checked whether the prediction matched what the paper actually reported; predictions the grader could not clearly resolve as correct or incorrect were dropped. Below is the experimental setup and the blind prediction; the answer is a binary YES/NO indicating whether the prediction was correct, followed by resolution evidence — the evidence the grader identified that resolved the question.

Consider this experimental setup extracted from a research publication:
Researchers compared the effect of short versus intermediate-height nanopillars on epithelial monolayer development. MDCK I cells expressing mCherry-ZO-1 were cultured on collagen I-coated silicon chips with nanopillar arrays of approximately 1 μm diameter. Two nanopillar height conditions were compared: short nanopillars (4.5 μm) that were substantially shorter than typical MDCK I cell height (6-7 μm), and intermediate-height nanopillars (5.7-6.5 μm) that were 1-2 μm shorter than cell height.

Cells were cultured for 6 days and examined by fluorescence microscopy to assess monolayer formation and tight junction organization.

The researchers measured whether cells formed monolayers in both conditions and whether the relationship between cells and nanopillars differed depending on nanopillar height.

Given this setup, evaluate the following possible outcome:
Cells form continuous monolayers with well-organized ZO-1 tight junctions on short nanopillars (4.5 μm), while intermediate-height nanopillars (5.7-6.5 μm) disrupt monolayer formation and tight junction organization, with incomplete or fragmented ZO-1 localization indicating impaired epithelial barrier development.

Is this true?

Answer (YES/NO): NO